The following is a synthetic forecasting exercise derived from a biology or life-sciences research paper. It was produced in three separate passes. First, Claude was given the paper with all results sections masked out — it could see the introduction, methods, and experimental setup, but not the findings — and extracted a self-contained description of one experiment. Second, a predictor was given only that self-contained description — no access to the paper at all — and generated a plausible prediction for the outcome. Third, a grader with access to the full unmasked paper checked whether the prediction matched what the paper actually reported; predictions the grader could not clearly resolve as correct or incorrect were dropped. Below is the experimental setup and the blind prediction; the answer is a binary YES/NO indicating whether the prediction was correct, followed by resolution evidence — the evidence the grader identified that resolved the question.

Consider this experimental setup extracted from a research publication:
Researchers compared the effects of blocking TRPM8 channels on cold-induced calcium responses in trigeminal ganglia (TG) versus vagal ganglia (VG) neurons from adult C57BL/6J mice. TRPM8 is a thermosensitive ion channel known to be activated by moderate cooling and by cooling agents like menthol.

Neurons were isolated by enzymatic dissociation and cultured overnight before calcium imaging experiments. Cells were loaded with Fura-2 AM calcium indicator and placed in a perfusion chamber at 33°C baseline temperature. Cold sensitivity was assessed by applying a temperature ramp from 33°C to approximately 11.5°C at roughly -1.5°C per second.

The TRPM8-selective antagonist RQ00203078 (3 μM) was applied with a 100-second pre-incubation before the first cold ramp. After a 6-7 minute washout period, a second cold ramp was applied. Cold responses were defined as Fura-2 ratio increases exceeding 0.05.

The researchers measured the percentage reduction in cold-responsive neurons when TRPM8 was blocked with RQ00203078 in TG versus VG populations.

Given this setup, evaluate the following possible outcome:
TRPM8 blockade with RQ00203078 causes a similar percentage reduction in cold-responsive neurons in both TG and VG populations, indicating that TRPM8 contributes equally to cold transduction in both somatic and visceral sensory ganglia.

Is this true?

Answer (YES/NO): NO